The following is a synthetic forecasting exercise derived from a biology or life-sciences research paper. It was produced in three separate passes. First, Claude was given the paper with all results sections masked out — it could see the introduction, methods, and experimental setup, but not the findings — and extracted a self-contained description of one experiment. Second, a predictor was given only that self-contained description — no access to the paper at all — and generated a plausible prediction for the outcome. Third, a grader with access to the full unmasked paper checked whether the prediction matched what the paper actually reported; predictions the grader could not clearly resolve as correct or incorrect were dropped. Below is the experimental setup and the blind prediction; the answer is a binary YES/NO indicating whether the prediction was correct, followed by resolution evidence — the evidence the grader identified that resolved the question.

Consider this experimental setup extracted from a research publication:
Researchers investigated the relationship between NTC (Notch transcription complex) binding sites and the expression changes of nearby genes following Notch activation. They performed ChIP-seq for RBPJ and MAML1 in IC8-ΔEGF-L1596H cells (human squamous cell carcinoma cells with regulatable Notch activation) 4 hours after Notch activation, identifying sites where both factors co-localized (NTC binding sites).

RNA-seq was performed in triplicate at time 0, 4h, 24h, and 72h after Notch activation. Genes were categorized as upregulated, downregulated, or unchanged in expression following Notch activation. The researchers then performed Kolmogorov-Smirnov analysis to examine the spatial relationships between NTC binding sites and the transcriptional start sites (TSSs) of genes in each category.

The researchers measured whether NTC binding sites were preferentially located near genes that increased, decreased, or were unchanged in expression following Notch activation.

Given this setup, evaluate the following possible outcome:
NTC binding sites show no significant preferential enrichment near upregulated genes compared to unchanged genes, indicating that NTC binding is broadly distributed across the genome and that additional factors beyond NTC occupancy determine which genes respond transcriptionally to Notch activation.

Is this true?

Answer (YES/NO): NO